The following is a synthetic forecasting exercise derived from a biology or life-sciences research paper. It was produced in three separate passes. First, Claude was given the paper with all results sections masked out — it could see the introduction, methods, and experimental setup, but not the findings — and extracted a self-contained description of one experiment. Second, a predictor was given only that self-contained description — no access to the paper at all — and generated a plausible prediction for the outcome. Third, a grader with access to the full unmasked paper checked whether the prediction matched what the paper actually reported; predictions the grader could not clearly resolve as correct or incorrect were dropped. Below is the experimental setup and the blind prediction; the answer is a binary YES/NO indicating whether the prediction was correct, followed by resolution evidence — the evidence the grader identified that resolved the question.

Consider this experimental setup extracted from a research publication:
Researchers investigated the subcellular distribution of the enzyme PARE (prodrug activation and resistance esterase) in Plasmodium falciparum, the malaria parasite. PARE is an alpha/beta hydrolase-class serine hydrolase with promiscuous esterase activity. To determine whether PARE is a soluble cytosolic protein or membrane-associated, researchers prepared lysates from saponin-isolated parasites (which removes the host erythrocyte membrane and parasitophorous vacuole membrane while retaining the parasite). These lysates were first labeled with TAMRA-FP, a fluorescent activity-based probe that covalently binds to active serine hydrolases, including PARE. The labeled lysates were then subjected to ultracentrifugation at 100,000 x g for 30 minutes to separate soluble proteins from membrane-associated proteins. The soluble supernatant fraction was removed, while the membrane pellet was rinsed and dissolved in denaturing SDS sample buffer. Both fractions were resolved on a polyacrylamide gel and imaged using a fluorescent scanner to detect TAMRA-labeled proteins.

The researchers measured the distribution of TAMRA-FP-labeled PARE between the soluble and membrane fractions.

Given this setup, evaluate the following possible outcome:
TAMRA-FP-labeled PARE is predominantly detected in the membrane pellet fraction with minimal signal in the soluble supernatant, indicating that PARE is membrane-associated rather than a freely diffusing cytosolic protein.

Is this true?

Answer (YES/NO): YES